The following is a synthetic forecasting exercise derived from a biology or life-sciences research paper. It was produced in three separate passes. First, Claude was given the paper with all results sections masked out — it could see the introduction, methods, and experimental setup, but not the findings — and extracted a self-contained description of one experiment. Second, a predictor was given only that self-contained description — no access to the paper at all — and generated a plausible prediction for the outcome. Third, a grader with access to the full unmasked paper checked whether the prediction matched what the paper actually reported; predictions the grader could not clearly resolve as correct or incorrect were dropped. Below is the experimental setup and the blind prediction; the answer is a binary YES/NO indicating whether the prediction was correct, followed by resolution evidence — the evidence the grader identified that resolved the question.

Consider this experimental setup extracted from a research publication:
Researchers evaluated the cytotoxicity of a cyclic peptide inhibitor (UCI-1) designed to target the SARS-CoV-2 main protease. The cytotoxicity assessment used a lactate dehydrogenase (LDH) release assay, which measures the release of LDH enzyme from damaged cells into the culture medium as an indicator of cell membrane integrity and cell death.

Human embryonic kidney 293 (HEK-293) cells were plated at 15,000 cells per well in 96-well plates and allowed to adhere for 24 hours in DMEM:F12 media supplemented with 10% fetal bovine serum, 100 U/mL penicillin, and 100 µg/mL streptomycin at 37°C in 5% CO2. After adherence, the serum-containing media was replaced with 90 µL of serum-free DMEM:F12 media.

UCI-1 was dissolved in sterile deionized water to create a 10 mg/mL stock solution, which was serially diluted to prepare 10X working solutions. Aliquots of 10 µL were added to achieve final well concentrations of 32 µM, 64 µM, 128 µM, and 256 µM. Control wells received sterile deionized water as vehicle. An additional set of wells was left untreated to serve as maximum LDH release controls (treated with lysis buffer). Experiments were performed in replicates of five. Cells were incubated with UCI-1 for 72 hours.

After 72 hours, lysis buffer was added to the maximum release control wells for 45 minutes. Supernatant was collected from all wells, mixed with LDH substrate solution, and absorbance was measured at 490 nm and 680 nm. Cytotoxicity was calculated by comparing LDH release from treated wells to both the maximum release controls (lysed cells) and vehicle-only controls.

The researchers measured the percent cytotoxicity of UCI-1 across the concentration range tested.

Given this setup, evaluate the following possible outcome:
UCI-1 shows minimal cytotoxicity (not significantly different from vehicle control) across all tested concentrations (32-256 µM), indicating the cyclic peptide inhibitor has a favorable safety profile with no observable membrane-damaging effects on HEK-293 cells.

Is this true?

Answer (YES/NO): YES